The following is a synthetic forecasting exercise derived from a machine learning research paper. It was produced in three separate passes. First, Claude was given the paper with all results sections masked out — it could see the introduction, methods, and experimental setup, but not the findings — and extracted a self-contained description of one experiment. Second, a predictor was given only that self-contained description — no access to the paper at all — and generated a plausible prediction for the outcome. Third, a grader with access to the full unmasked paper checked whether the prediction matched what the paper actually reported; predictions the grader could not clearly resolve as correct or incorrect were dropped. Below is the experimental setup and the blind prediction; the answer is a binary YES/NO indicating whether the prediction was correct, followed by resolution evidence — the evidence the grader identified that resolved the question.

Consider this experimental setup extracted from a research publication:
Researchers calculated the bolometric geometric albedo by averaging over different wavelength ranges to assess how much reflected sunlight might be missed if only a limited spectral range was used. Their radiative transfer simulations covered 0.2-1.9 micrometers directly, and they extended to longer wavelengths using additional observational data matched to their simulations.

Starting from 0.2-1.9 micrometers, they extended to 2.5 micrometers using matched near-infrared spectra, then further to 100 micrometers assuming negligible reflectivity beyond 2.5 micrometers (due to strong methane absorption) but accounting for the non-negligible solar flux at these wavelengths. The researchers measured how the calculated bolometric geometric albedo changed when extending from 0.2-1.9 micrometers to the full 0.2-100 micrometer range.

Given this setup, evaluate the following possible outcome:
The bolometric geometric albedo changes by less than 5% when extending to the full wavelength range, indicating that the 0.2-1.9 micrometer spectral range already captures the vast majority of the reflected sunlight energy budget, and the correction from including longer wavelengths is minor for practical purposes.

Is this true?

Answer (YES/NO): NO